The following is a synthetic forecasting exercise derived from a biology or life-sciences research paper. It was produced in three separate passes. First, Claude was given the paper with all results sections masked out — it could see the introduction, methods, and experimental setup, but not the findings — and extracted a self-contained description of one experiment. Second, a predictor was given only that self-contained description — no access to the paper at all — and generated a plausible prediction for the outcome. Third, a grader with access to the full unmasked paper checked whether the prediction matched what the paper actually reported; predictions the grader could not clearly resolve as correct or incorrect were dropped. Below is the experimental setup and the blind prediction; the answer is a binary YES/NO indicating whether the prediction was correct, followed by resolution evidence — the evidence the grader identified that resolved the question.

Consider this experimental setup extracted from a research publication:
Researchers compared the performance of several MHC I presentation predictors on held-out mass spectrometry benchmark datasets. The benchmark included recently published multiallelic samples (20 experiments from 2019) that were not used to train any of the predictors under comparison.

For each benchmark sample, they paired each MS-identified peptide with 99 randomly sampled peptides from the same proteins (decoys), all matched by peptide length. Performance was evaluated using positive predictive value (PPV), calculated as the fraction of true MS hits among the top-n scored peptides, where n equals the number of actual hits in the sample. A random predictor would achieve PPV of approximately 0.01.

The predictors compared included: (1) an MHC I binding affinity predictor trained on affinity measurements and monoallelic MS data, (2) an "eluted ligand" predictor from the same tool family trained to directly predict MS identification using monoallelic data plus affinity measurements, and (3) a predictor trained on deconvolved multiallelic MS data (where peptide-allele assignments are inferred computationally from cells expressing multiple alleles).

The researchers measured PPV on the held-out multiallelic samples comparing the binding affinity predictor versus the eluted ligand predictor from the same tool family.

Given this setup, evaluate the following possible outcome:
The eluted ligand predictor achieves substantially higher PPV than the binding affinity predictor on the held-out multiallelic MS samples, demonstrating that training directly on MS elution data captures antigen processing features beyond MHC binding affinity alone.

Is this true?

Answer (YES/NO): YES